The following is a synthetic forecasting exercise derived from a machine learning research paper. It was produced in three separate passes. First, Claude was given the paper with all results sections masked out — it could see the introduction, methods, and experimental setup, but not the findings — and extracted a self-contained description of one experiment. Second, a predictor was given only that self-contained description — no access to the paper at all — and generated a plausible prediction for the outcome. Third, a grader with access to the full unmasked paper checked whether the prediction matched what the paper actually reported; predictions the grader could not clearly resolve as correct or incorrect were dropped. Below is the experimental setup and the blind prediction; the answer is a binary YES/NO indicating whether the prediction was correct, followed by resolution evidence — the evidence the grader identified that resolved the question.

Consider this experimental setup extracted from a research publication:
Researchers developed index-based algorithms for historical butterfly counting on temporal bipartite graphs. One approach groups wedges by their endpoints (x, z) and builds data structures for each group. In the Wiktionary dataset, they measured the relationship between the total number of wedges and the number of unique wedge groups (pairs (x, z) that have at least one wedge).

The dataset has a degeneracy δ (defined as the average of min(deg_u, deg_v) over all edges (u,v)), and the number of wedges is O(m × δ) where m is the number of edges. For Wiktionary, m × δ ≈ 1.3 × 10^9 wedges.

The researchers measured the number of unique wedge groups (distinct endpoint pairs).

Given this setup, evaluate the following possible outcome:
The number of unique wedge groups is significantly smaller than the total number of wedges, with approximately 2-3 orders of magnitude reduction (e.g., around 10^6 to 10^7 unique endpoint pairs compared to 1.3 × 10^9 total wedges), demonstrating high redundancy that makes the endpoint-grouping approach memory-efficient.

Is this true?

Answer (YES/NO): NO